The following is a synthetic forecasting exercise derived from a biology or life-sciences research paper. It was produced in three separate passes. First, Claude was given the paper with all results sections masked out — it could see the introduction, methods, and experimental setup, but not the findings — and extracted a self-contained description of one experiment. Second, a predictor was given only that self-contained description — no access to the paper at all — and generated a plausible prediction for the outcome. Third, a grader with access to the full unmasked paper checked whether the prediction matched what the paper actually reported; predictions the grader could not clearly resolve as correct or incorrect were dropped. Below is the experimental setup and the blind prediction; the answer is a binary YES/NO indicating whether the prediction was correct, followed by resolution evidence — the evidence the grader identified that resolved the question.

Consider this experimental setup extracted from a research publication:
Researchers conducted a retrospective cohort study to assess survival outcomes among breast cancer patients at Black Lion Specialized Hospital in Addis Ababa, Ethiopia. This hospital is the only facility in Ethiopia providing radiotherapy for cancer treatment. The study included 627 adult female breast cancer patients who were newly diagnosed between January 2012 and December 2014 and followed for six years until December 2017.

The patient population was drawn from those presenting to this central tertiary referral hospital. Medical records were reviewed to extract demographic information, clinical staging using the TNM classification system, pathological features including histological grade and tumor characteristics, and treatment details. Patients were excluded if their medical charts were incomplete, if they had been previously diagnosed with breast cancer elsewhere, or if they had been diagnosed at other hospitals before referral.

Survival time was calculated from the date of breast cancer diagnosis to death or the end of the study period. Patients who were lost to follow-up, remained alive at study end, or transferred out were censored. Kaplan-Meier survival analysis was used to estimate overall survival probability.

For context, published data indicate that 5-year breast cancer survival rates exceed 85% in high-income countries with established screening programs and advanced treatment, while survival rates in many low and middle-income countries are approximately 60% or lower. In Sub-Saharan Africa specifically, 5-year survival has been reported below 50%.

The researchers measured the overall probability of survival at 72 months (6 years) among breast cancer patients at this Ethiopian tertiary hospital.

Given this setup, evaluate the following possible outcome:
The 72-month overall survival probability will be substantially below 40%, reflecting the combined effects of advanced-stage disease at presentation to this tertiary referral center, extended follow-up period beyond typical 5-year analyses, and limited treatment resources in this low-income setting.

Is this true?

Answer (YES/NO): YES